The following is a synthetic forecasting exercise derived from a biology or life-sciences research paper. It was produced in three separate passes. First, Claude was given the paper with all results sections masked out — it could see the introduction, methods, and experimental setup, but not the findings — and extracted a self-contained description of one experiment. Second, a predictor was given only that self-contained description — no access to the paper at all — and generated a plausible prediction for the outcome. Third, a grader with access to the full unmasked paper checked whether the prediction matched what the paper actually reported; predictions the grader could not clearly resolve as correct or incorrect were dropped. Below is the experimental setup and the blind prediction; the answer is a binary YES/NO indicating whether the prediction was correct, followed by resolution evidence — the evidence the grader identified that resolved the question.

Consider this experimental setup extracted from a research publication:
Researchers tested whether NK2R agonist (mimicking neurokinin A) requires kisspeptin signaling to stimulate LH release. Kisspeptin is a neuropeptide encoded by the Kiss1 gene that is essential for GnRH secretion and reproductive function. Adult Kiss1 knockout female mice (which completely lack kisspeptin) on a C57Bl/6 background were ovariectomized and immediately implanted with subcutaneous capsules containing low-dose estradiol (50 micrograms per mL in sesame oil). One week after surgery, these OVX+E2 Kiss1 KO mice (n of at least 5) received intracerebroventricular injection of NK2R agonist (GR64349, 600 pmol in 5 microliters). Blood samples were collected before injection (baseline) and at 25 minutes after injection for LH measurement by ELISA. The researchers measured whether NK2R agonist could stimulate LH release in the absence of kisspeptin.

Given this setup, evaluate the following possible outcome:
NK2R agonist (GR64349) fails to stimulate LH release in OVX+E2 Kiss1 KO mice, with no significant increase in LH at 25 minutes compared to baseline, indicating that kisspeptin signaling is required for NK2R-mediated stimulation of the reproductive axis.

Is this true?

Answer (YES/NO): YES